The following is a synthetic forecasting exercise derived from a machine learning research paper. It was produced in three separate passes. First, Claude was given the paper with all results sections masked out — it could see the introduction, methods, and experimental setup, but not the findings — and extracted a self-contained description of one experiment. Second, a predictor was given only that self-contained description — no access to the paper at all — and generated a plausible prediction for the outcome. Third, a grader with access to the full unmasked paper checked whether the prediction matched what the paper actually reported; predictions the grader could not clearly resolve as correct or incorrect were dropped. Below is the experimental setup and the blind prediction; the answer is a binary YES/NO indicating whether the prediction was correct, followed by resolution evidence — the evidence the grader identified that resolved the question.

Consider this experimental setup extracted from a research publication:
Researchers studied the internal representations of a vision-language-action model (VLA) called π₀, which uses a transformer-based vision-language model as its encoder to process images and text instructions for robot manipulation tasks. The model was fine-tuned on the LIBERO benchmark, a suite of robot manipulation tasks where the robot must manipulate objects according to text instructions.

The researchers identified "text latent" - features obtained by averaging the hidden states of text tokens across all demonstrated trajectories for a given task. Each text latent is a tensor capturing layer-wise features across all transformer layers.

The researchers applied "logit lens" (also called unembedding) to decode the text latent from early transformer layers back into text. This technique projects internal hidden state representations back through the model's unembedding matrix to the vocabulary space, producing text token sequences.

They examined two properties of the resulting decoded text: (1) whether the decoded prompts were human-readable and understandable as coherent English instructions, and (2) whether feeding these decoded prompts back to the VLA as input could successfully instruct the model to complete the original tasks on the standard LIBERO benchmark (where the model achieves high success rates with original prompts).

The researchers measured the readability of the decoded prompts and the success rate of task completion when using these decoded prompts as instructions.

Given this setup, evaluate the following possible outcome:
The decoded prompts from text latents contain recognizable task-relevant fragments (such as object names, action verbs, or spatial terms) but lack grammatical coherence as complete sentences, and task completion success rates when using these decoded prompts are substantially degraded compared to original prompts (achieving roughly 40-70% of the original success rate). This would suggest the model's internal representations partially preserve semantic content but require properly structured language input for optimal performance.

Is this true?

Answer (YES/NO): NO